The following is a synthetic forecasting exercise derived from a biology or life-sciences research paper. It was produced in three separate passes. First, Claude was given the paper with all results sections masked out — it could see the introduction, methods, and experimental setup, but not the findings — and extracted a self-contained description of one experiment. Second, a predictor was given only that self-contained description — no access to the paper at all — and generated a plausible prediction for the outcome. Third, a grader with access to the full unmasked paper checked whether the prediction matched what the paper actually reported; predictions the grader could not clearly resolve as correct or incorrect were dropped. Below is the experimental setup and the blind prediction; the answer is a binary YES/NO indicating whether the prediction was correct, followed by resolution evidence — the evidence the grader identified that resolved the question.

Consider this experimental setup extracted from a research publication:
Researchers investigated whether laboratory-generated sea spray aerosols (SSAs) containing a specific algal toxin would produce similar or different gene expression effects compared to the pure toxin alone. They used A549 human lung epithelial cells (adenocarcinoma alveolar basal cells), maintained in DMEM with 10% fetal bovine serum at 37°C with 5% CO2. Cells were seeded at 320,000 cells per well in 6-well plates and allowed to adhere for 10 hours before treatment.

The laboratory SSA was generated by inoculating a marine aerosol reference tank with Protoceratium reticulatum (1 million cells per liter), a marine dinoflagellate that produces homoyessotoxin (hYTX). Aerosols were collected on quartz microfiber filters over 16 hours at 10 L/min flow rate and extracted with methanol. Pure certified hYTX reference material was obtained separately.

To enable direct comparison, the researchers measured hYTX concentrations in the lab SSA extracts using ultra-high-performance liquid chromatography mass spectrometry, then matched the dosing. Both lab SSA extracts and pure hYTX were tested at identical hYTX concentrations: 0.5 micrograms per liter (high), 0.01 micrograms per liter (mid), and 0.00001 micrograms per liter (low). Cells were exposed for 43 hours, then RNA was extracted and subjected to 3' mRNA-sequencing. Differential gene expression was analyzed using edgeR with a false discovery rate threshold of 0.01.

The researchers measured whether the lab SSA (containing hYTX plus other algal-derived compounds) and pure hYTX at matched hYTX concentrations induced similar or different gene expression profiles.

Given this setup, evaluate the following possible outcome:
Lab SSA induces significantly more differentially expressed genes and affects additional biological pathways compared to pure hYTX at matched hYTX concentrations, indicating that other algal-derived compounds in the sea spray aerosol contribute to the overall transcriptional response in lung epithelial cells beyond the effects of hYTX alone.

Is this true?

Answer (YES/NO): NO